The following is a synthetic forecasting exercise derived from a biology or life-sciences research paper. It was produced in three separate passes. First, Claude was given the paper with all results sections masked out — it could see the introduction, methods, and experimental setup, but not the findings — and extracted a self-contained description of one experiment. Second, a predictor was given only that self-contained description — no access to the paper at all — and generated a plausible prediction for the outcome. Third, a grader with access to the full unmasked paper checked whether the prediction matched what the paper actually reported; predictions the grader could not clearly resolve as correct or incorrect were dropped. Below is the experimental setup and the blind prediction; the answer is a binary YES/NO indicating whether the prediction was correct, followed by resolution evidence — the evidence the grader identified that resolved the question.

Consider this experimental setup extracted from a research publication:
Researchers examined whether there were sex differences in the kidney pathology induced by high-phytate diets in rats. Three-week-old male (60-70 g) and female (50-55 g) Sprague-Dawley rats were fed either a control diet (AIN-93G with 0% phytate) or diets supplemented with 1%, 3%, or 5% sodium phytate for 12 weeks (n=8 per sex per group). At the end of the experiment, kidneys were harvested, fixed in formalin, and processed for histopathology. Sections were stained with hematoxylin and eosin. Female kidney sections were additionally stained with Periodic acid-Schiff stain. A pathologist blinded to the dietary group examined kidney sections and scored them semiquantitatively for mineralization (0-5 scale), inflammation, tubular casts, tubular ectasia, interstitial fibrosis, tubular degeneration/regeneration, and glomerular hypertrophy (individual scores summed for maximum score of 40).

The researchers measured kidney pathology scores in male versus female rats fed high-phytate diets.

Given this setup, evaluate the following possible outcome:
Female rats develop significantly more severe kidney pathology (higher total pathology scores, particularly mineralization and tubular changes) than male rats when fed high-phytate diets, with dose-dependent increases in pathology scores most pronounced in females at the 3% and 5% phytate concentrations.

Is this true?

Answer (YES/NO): YES